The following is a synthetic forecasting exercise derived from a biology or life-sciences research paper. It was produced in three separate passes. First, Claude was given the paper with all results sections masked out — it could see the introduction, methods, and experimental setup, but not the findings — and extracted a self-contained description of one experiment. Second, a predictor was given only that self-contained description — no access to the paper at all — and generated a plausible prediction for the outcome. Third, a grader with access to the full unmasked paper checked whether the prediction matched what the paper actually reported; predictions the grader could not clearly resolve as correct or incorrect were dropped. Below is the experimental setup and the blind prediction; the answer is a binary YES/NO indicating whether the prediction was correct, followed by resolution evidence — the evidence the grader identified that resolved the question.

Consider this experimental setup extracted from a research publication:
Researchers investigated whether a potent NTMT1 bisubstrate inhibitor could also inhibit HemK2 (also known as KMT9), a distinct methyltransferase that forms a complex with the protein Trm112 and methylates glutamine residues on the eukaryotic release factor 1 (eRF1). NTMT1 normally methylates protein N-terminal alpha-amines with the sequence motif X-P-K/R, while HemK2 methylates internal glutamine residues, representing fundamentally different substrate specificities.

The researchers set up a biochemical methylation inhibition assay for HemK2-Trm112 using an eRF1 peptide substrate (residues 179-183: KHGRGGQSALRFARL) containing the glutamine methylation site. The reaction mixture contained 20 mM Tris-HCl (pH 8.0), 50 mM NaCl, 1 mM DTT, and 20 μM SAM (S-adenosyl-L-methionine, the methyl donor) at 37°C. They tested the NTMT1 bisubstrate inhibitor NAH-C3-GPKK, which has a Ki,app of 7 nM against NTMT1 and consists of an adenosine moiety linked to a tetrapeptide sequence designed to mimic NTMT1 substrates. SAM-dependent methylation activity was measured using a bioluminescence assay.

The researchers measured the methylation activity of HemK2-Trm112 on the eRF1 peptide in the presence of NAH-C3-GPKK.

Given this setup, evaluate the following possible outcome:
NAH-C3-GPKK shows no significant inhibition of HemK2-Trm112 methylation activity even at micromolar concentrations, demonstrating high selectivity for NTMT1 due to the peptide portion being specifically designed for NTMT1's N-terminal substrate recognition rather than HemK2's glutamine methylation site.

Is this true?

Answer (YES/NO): NO